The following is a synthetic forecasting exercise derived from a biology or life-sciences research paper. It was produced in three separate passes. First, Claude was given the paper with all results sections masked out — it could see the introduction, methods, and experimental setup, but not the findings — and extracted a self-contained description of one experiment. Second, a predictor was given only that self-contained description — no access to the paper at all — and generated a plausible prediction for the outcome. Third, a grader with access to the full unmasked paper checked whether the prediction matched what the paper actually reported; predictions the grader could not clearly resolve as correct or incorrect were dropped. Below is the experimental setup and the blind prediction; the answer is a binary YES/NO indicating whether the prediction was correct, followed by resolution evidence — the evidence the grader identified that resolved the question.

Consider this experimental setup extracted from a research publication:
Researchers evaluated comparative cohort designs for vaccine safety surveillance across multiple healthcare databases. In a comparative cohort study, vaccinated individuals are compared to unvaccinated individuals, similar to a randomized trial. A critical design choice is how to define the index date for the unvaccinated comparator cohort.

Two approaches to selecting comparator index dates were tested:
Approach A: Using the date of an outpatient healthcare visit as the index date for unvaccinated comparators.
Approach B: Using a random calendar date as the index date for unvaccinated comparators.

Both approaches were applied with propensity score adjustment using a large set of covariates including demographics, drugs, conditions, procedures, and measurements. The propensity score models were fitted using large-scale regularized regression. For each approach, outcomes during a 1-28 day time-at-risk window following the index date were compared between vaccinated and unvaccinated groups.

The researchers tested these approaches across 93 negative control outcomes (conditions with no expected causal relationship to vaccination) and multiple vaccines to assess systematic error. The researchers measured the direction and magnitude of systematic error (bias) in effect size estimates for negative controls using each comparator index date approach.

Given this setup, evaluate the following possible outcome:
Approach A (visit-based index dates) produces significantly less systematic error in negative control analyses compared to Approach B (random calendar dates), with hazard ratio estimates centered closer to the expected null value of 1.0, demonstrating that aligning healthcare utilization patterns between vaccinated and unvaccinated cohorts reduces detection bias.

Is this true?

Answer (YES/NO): NO